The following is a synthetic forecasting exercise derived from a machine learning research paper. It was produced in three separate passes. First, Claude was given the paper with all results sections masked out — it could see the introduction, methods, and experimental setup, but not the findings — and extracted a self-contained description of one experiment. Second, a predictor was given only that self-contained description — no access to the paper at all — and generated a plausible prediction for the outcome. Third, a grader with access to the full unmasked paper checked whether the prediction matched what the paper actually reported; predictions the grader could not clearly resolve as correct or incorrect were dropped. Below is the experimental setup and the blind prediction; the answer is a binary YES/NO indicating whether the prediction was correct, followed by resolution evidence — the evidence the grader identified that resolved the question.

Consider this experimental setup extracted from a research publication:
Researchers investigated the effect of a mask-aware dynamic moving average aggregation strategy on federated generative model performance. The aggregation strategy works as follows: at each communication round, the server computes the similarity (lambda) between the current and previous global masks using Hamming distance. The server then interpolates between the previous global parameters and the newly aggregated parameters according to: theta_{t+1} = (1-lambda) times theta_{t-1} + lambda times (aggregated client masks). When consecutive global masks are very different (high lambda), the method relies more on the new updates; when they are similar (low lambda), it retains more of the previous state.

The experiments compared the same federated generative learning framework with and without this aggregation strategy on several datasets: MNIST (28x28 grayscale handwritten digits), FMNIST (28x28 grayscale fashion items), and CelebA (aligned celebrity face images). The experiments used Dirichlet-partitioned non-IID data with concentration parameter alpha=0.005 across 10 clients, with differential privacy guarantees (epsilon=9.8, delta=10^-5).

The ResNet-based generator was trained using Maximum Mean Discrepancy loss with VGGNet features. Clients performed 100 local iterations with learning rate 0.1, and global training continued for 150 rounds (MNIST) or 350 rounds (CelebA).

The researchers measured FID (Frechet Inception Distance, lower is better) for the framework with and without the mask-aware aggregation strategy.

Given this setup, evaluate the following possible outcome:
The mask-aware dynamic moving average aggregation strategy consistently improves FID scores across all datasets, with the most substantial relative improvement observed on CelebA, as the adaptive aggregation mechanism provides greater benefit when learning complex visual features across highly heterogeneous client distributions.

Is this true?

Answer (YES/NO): NO